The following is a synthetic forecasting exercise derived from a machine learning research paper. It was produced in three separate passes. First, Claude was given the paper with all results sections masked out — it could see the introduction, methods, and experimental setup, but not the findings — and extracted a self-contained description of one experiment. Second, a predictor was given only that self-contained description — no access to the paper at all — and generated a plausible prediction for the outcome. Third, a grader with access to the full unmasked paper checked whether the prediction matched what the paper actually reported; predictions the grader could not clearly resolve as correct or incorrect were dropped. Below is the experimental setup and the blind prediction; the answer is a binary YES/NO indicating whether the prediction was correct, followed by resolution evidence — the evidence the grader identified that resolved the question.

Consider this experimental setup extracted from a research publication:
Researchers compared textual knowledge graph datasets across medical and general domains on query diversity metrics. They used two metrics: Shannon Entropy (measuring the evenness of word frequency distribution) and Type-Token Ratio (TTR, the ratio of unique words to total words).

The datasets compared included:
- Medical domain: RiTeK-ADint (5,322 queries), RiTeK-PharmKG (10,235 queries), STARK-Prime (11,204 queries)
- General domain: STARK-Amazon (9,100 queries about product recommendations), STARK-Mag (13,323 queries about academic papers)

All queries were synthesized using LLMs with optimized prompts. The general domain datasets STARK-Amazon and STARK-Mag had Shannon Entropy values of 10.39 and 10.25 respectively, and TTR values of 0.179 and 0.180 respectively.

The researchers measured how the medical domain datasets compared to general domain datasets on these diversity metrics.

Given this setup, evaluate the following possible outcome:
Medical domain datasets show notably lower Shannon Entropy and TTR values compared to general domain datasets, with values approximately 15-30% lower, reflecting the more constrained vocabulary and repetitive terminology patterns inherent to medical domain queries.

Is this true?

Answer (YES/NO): NO